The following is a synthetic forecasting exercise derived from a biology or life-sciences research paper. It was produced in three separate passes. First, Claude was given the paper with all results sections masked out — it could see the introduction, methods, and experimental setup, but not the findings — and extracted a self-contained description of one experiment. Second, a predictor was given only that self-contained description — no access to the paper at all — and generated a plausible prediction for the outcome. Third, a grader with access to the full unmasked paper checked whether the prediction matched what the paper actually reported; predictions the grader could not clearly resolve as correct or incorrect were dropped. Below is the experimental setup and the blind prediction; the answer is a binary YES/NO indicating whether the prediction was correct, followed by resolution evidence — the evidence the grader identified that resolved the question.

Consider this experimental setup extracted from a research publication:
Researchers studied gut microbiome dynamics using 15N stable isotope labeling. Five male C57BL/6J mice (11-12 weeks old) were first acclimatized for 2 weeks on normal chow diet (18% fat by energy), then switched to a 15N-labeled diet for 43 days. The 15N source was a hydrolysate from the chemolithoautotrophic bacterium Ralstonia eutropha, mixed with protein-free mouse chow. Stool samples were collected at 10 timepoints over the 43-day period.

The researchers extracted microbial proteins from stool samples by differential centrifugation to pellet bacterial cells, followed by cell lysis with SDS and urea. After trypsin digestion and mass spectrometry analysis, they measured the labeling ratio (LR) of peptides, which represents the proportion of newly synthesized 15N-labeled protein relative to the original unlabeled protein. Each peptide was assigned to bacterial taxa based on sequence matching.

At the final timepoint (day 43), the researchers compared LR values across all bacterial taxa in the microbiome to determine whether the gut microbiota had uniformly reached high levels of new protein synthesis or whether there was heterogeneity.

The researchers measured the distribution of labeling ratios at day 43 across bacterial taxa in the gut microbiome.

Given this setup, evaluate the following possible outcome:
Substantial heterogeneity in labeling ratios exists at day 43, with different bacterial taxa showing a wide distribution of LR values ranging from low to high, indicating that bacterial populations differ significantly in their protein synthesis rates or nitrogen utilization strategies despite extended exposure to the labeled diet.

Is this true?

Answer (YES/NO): YES